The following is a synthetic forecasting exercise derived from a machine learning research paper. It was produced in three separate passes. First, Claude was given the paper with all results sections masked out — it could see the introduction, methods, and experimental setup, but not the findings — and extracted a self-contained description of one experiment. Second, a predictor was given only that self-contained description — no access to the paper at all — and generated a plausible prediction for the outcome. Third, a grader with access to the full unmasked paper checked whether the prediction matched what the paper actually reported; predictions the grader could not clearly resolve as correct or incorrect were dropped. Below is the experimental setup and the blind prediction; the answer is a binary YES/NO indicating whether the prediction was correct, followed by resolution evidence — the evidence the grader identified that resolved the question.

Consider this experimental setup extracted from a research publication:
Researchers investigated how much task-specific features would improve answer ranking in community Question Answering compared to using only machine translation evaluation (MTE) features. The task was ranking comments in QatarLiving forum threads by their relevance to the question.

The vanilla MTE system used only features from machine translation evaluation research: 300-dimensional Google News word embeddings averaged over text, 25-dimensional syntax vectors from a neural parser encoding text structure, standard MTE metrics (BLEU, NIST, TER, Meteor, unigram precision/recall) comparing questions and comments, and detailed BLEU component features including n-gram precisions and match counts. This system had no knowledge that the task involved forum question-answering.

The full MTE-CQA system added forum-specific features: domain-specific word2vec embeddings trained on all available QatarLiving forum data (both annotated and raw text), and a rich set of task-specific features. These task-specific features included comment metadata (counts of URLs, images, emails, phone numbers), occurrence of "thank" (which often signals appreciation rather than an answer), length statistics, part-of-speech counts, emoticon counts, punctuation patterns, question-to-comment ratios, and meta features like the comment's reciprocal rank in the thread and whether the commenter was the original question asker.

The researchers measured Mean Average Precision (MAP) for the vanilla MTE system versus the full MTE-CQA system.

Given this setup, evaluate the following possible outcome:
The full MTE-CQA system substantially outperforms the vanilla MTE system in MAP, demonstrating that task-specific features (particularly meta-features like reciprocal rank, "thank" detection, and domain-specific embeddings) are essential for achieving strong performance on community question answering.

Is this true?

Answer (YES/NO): YES